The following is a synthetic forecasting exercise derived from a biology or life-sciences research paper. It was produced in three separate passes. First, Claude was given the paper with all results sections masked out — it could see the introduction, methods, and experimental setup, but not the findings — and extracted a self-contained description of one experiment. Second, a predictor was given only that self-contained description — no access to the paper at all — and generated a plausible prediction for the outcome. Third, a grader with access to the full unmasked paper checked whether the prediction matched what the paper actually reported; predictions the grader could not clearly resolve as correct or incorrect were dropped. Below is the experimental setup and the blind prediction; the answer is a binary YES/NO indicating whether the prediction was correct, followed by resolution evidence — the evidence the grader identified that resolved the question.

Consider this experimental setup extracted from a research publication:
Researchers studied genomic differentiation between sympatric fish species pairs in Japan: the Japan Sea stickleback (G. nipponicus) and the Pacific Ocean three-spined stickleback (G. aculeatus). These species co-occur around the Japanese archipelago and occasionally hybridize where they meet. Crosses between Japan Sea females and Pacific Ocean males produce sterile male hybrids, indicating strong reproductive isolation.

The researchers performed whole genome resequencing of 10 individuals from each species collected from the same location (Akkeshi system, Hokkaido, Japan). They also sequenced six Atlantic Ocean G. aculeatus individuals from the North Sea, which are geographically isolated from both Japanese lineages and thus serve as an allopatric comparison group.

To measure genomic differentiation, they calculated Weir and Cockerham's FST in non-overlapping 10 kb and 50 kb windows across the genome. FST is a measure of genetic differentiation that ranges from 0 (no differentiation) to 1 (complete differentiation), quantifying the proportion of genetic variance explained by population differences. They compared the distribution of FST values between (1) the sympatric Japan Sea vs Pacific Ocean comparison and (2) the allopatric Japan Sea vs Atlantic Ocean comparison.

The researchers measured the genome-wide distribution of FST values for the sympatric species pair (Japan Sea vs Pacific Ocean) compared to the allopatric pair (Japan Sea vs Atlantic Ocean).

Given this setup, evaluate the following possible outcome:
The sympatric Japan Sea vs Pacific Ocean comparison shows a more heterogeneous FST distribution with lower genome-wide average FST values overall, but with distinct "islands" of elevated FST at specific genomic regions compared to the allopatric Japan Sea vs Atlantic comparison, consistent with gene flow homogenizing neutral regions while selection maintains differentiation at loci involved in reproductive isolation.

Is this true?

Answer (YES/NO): NO